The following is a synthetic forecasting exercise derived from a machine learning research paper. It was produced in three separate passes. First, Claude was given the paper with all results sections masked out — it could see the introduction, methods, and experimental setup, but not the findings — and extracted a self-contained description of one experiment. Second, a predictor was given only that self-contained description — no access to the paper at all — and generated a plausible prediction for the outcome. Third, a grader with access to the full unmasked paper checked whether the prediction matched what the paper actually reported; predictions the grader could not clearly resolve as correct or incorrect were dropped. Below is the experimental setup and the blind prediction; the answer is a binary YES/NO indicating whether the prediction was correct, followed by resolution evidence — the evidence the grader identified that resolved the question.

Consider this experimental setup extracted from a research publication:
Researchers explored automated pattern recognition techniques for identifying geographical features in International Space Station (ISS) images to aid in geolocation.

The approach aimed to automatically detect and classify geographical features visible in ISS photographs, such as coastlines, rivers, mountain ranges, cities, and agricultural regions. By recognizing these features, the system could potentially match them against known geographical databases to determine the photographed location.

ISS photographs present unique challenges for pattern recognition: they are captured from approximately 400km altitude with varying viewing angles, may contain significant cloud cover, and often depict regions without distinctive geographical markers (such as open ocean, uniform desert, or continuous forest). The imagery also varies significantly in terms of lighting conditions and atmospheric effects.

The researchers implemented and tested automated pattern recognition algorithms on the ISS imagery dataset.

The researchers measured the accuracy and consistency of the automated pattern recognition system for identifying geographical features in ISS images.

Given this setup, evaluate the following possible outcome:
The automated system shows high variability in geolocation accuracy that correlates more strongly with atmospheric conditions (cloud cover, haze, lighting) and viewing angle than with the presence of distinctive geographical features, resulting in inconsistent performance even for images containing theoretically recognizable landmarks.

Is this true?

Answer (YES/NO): NO